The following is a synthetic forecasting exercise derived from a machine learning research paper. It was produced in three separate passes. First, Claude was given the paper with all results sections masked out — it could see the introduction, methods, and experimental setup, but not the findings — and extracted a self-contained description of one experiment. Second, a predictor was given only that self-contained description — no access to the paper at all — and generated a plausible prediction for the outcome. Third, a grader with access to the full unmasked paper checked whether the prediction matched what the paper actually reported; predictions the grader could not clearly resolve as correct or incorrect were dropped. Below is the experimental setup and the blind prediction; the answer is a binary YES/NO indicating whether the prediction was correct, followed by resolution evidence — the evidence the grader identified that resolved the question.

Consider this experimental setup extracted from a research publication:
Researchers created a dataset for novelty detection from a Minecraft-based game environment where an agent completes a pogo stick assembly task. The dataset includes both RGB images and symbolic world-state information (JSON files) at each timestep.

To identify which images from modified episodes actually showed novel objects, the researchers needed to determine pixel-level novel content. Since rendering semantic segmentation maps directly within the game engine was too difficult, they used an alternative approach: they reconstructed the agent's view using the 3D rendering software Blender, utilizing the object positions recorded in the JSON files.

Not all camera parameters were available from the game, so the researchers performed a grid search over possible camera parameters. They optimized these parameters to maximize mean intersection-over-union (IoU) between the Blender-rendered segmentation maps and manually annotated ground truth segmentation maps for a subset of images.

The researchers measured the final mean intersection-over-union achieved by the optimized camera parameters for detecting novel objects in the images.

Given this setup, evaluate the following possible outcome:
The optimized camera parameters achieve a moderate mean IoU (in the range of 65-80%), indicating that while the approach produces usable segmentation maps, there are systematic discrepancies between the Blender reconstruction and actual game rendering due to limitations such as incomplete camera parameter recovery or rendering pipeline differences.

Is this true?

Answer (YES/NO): NO